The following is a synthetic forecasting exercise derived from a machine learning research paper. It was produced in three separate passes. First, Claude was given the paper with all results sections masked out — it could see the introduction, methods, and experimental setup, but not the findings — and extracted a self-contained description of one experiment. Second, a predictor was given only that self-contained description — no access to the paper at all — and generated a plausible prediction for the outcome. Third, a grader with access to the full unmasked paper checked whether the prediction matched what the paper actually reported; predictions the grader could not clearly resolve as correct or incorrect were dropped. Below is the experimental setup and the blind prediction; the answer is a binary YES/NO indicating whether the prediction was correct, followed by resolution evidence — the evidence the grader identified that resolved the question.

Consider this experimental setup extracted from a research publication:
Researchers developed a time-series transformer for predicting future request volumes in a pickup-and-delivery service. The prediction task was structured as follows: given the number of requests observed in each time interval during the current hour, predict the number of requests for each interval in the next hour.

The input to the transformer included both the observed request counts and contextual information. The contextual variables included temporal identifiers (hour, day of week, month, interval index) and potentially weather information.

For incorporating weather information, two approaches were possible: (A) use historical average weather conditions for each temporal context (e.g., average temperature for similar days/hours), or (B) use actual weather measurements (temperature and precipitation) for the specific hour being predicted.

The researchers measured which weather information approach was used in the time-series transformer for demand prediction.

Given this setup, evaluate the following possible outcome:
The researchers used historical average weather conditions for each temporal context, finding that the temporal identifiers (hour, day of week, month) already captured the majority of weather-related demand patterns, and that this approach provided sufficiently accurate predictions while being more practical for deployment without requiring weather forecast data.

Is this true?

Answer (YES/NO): NO